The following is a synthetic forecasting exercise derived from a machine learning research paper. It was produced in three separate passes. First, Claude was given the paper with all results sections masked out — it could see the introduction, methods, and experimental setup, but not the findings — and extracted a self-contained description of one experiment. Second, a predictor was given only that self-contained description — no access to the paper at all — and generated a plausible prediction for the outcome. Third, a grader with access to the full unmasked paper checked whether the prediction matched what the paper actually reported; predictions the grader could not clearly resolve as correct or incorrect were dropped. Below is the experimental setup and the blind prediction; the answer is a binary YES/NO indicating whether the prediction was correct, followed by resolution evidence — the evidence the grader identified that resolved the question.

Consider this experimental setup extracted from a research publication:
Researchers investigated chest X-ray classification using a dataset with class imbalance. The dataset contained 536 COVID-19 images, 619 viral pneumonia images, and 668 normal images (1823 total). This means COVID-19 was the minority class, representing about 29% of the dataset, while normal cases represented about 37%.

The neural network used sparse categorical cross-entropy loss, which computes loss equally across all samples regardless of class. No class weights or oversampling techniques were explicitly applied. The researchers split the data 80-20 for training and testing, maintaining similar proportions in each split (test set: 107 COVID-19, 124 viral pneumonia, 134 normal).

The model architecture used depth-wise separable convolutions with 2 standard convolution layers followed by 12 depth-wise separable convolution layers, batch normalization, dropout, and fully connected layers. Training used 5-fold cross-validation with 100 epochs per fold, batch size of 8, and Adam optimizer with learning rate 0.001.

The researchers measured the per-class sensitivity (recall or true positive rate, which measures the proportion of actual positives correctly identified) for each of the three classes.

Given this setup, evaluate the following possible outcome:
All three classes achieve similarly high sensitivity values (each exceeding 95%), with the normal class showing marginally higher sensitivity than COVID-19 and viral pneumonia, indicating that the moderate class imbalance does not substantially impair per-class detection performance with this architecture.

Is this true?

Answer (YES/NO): NO